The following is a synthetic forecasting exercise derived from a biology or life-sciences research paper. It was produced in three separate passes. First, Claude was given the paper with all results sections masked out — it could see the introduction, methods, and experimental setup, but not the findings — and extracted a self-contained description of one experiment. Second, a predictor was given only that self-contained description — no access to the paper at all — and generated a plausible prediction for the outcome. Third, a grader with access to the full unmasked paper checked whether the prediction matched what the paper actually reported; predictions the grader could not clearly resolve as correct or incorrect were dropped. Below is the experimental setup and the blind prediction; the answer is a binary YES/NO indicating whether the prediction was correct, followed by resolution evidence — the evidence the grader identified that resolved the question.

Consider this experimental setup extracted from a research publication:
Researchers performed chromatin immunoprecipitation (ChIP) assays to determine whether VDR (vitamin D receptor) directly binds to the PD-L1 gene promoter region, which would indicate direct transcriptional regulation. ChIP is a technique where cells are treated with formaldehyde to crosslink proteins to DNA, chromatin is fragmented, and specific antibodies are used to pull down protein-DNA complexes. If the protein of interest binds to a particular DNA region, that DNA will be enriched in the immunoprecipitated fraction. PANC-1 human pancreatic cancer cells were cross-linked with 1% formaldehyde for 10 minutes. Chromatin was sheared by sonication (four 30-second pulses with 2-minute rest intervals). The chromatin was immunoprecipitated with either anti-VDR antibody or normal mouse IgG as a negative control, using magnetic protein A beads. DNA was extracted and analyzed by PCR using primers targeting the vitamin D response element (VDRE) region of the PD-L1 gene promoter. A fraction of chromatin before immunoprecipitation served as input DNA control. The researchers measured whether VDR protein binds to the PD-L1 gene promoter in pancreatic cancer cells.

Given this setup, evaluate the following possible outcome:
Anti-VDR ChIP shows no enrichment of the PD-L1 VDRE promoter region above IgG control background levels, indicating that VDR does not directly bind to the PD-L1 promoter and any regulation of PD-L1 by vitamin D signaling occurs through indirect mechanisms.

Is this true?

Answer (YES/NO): NO